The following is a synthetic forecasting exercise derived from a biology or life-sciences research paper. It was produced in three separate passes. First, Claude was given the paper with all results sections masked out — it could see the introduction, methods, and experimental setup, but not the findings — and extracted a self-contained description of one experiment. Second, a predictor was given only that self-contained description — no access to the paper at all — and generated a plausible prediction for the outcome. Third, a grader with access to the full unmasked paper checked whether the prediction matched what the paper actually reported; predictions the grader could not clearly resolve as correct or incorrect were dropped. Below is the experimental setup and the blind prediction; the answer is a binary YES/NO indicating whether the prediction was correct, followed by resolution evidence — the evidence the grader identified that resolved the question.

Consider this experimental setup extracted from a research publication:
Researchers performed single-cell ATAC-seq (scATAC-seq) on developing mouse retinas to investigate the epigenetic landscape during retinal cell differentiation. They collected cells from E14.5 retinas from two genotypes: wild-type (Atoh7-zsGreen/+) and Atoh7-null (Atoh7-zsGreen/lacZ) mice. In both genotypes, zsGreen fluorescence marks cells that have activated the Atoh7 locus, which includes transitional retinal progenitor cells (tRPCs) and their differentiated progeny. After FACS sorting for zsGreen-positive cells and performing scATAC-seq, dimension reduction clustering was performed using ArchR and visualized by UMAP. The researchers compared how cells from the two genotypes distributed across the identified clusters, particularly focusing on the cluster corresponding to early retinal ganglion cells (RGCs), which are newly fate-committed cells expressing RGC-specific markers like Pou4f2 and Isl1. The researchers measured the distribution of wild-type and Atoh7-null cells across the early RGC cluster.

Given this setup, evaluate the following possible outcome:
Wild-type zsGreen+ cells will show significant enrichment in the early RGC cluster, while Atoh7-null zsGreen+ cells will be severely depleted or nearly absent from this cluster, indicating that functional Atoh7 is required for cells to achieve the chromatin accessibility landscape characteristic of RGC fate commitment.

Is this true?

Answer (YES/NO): NO